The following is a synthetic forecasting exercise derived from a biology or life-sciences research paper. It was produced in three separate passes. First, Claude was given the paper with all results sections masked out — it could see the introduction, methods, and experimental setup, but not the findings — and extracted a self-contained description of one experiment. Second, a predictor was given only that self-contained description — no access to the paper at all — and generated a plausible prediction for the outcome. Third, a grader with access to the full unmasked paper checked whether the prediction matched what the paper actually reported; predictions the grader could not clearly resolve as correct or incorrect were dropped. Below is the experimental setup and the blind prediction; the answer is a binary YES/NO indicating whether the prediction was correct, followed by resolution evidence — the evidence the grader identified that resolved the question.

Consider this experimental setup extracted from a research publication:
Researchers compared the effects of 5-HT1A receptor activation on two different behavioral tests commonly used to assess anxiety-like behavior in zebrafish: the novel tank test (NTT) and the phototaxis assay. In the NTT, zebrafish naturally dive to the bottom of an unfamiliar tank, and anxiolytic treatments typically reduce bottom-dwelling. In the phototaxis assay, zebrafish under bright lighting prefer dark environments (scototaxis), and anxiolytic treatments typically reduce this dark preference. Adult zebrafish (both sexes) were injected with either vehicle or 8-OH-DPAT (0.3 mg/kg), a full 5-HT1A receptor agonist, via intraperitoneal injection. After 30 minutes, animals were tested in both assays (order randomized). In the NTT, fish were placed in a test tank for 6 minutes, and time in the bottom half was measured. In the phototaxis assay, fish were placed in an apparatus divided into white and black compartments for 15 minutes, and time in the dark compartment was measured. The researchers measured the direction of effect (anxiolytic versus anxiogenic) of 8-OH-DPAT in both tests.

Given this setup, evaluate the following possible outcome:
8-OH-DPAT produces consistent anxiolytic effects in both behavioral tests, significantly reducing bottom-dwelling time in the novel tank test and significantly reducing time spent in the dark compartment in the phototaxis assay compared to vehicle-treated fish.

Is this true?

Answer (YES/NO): NO